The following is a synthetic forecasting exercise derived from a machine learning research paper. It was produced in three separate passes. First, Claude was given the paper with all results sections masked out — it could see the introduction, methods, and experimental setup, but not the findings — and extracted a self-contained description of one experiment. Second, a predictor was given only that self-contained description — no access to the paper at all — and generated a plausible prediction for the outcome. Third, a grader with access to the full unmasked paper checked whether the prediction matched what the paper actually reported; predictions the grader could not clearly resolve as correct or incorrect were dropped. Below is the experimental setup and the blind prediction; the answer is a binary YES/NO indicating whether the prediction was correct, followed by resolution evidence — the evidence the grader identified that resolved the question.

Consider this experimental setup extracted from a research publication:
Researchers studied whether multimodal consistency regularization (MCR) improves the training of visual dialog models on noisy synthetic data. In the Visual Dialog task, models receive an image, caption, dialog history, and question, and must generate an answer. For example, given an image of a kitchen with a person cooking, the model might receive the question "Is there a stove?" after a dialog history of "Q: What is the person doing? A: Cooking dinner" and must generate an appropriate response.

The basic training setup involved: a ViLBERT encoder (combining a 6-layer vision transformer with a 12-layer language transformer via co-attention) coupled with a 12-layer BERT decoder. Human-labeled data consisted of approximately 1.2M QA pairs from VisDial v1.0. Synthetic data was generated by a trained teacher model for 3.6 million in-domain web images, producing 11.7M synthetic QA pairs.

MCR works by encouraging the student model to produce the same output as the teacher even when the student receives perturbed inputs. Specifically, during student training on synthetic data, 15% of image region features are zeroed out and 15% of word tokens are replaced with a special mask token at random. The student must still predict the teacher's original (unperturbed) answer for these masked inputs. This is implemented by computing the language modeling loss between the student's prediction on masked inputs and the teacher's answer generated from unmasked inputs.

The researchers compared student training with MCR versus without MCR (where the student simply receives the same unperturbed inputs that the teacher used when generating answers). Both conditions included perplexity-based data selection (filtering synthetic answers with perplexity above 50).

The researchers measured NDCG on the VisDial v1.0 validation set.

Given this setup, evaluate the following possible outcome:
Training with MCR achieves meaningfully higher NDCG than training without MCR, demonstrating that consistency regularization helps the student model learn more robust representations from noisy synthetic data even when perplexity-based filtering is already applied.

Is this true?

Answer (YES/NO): YES